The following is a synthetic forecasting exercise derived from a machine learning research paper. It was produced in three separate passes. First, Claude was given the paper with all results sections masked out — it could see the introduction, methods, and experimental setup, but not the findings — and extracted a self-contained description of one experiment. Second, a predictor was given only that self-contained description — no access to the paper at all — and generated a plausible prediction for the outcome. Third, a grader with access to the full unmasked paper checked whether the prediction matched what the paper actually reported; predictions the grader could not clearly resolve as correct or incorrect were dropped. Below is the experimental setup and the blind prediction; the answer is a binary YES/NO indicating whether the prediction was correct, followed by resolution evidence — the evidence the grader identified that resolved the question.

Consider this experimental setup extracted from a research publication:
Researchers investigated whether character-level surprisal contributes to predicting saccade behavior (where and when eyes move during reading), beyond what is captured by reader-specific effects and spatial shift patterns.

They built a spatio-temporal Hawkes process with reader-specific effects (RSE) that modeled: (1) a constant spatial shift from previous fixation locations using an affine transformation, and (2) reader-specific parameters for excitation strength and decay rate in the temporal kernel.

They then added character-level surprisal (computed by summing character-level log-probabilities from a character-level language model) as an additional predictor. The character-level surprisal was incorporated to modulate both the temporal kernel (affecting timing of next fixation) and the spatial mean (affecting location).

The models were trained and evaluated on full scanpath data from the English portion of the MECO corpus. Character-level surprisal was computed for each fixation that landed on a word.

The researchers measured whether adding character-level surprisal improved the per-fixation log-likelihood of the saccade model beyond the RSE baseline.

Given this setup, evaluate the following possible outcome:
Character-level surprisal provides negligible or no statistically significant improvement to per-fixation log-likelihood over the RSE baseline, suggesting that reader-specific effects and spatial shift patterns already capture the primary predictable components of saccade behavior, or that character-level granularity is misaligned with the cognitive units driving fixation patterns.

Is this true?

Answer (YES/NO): YES